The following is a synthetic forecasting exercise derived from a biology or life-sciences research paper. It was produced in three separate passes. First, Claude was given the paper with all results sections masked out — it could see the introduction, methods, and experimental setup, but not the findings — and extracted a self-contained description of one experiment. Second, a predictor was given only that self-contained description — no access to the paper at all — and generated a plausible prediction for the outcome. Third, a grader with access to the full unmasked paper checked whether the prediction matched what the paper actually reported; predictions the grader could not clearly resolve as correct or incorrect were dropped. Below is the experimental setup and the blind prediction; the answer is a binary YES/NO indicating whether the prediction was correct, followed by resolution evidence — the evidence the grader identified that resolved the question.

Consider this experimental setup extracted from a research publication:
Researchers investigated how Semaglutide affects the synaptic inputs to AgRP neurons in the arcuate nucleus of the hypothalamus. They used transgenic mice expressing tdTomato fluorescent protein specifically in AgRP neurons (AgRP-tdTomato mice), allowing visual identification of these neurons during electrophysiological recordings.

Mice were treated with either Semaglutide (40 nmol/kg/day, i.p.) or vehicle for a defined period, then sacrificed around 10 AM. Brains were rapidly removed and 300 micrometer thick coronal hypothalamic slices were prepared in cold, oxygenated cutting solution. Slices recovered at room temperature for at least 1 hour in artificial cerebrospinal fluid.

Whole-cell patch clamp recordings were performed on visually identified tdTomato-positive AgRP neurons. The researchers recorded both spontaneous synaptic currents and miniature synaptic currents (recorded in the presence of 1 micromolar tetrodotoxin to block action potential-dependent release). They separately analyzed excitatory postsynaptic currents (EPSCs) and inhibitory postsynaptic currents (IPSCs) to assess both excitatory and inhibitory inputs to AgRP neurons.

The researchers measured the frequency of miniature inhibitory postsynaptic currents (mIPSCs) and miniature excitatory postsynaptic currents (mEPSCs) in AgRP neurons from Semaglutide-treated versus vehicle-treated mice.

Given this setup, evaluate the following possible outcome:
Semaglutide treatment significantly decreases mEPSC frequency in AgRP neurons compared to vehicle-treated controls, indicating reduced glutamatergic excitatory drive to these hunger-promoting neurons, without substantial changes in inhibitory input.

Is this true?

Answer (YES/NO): NO